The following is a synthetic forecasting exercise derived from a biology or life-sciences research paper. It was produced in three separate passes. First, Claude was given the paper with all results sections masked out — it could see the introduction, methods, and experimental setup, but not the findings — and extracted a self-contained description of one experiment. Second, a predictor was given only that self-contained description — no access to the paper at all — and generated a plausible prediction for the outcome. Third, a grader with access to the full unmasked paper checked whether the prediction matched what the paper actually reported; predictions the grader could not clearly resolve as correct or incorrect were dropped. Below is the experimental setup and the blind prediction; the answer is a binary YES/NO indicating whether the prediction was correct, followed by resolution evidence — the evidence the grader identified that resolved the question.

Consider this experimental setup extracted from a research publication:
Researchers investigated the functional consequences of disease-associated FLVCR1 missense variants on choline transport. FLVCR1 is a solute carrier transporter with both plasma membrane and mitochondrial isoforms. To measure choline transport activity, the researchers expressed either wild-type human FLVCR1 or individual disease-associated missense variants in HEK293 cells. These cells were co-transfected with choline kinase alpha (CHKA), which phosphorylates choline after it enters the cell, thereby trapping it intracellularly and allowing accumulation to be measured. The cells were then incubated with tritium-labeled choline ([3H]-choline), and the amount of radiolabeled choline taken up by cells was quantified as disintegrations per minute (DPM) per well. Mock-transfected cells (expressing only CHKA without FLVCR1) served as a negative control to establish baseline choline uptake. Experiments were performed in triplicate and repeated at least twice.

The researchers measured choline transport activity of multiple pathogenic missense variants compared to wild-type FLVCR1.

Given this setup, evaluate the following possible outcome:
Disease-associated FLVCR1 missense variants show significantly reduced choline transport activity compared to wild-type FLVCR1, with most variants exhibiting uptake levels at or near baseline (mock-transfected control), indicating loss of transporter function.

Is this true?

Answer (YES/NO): NO